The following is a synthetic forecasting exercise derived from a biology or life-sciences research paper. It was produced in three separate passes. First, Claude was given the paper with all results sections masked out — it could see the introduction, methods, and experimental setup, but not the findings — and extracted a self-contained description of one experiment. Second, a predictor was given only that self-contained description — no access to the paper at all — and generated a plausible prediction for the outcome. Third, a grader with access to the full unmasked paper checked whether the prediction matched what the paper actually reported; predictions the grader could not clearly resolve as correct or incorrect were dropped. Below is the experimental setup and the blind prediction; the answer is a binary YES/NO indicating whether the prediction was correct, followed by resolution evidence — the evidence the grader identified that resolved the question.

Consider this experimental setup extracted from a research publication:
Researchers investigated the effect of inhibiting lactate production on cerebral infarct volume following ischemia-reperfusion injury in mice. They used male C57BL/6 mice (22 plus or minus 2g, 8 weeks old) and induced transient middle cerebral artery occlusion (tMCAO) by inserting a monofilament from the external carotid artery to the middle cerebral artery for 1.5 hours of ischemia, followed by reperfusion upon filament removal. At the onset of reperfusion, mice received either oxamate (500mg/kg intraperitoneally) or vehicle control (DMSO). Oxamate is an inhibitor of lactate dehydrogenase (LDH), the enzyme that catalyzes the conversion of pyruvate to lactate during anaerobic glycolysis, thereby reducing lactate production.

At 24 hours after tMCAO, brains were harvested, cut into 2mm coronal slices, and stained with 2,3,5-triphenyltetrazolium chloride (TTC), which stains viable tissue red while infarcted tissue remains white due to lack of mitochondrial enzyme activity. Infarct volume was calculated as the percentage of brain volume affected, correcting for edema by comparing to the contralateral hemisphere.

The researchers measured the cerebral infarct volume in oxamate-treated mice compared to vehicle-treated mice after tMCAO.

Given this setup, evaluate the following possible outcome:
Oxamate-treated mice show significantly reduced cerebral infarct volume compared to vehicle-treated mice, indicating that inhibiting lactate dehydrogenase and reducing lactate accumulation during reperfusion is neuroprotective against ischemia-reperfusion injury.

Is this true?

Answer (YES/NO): NO